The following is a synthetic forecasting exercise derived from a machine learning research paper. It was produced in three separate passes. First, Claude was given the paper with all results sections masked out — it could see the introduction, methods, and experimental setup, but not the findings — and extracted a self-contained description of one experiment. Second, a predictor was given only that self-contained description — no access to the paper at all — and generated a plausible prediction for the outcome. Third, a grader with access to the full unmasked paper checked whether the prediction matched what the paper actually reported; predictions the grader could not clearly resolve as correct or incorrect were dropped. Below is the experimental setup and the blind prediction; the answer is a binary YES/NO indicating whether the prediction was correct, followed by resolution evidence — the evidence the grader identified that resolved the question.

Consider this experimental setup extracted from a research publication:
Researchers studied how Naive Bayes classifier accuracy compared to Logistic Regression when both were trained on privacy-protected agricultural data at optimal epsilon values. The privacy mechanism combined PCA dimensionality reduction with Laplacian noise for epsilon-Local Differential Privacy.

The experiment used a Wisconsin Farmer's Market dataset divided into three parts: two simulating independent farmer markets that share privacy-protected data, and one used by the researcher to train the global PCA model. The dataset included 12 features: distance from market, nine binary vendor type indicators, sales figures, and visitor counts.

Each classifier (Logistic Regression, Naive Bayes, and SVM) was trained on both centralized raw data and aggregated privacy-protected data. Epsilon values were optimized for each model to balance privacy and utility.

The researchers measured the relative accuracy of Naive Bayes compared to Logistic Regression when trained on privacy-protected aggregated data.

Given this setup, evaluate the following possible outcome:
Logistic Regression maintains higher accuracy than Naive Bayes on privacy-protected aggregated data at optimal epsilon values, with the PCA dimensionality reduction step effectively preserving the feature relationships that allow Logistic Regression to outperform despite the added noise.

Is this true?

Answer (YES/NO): NO